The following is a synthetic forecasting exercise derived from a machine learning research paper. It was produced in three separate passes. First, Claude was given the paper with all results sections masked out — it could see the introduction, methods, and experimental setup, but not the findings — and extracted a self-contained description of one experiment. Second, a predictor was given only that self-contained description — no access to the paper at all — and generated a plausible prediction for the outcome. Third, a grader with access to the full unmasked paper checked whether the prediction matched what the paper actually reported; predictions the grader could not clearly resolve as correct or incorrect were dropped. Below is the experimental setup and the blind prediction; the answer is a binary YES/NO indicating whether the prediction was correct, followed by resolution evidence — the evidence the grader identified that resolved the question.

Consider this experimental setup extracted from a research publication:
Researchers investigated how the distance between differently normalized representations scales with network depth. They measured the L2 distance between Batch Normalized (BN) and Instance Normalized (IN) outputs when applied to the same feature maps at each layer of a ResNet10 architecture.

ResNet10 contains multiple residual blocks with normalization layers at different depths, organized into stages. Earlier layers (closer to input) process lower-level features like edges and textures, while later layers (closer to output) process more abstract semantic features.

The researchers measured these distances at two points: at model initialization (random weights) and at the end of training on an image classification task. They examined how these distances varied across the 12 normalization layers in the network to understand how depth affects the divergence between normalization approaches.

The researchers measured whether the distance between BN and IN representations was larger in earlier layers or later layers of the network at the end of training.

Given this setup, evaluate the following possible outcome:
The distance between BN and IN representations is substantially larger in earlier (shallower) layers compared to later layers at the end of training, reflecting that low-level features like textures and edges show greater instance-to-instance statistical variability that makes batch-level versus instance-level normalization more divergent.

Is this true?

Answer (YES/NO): NO